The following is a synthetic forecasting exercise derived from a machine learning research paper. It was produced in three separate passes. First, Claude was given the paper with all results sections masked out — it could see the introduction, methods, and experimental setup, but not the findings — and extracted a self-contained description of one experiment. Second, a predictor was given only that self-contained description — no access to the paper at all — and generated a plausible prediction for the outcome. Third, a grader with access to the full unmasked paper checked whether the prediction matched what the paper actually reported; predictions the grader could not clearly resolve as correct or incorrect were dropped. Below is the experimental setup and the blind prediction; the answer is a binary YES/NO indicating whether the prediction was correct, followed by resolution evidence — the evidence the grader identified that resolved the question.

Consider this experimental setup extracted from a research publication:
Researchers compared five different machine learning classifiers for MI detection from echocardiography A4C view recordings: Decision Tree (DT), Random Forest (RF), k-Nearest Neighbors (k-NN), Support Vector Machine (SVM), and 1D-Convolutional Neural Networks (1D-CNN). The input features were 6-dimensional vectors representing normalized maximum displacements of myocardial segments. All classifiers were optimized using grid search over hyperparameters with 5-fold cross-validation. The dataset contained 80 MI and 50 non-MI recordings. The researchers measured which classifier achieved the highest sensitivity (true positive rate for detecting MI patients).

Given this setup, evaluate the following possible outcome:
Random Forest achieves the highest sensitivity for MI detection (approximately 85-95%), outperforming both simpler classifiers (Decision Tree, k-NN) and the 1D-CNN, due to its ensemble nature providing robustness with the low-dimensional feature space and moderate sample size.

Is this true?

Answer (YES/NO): NO